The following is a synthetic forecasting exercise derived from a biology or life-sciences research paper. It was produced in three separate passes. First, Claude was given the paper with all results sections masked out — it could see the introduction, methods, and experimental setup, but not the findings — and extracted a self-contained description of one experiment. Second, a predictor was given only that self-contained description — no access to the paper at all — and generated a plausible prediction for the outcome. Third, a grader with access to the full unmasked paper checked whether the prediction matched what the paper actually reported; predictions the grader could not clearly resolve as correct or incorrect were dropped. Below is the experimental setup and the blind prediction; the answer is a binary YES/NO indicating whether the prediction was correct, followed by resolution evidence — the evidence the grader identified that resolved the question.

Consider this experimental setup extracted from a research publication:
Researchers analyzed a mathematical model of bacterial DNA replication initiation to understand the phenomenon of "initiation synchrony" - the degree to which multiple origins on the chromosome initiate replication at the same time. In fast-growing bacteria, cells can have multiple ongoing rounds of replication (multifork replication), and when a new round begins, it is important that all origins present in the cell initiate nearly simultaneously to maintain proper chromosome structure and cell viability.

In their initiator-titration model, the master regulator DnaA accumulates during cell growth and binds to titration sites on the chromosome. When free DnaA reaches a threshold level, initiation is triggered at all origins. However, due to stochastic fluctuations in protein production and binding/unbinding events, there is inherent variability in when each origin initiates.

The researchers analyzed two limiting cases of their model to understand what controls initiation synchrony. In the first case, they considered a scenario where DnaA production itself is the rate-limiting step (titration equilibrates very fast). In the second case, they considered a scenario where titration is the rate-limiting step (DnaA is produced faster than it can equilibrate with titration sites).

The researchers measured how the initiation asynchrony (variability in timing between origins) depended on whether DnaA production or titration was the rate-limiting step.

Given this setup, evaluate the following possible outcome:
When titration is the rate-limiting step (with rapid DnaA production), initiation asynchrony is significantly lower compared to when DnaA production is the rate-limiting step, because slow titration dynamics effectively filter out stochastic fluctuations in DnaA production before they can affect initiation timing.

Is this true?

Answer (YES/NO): NO